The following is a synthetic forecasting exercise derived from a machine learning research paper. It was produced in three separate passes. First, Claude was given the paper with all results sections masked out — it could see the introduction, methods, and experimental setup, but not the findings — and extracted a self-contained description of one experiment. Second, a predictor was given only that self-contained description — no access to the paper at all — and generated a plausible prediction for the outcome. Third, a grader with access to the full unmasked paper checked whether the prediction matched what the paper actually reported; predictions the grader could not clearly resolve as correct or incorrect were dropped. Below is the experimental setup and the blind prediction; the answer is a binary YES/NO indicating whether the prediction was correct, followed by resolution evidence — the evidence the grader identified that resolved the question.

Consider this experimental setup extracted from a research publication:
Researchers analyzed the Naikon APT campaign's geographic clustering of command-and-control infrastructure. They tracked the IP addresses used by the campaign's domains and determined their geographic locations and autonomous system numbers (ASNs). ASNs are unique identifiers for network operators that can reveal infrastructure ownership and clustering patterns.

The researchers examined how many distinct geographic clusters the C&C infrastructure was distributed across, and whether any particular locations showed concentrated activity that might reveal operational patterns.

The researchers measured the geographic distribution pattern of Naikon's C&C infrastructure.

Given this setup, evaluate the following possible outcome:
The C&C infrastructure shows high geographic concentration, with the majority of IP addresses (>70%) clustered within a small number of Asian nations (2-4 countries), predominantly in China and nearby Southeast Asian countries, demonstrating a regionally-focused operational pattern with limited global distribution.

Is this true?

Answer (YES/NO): NO